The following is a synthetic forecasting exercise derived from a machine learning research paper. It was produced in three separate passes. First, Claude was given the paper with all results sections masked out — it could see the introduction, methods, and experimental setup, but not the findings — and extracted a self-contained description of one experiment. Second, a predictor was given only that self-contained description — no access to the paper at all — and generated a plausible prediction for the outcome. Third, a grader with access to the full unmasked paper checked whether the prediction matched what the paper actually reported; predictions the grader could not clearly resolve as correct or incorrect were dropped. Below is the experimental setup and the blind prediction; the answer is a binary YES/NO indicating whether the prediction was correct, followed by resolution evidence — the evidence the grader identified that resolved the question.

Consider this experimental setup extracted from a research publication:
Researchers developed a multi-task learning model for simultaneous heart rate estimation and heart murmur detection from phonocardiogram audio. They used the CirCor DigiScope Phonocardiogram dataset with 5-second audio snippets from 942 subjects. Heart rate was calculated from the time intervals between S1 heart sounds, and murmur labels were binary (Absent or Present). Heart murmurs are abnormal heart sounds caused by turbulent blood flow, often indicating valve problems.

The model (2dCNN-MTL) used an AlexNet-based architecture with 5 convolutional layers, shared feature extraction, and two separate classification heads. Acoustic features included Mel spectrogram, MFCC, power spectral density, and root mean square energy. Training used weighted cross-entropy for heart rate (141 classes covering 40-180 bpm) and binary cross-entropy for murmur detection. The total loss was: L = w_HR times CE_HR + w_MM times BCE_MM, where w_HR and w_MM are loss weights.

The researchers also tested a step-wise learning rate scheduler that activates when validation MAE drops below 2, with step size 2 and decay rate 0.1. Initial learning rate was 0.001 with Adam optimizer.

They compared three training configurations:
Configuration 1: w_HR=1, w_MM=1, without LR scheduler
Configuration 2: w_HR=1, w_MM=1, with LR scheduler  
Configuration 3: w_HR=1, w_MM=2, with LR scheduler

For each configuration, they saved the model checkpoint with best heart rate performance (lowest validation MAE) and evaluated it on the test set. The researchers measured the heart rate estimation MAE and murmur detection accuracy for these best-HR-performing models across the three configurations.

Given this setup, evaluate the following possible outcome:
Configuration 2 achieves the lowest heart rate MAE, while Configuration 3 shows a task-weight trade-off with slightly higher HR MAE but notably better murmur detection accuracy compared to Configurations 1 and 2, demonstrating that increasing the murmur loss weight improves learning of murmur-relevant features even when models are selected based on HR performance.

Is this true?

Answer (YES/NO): NO